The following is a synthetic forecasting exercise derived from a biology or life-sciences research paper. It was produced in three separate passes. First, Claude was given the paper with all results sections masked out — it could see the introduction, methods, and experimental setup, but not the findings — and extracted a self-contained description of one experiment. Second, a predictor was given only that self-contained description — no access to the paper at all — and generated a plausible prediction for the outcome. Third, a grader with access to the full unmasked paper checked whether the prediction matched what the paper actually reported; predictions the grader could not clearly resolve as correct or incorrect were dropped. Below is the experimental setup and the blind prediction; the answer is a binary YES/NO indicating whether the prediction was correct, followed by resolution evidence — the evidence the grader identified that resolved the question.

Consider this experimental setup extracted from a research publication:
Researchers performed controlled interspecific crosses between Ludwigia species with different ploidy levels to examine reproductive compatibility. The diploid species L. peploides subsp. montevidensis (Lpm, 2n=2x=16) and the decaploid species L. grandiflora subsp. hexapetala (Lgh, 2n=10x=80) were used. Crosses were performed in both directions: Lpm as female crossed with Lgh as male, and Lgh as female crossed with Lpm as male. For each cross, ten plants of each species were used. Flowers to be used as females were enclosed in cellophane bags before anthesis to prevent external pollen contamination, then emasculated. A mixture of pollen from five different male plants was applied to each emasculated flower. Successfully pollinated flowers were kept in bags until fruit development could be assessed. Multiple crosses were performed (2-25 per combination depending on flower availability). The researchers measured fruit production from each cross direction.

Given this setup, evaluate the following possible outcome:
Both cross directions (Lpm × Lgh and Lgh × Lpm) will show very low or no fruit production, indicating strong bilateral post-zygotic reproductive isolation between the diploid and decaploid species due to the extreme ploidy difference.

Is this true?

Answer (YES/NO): NO